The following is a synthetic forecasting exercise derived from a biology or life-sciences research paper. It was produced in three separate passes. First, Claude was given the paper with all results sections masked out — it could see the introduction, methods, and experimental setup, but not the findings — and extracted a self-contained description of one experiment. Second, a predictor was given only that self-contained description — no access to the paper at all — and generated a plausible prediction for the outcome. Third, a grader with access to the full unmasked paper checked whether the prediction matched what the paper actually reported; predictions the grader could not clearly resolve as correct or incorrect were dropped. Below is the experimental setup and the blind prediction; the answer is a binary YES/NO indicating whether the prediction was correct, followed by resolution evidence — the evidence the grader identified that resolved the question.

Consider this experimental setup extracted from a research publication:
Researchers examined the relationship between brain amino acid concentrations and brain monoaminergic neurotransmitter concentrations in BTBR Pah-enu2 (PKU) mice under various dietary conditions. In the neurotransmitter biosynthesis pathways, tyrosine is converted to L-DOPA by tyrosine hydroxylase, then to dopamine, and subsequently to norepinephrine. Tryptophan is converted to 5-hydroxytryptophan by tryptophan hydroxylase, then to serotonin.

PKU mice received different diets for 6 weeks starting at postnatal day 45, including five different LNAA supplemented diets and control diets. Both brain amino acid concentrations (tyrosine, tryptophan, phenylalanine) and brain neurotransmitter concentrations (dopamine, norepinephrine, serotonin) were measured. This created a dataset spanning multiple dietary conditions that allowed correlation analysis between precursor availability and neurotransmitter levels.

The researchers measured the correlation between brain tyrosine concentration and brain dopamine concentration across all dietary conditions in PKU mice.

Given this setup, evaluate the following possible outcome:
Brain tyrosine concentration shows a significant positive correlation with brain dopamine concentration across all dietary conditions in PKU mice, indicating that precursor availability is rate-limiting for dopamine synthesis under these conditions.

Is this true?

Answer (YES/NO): NO